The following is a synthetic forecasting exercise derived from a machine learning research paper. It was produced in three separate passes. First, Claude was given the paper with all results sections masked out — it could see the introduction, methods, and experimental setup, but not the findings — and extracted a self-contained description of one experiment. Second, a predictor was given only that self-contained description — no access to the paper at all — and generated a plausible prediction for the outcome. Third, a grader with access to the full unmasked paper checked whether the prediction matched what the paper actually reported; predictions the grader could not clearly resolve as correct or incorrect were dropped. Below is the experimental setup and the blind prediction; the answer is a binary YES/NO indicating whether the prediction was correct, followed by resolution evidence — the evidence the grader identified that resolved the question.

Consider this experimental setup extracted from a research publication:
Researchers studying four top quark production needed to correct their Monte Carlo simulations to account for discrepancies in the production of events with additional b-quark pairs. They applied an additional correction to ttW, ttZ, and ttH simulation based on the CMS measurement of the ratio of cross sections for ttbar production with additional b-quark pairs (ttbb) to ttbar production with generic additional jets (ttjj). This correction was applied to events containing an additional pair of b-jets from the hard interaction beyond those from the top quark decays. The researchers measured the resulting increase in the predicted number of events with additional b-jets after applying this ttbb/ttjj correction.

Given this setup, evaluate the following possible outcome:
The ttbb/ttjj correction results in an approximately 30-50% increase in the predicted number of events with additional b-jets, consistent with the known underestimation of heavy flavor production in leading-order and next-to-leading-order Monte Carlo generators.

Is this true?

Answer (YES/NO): NO